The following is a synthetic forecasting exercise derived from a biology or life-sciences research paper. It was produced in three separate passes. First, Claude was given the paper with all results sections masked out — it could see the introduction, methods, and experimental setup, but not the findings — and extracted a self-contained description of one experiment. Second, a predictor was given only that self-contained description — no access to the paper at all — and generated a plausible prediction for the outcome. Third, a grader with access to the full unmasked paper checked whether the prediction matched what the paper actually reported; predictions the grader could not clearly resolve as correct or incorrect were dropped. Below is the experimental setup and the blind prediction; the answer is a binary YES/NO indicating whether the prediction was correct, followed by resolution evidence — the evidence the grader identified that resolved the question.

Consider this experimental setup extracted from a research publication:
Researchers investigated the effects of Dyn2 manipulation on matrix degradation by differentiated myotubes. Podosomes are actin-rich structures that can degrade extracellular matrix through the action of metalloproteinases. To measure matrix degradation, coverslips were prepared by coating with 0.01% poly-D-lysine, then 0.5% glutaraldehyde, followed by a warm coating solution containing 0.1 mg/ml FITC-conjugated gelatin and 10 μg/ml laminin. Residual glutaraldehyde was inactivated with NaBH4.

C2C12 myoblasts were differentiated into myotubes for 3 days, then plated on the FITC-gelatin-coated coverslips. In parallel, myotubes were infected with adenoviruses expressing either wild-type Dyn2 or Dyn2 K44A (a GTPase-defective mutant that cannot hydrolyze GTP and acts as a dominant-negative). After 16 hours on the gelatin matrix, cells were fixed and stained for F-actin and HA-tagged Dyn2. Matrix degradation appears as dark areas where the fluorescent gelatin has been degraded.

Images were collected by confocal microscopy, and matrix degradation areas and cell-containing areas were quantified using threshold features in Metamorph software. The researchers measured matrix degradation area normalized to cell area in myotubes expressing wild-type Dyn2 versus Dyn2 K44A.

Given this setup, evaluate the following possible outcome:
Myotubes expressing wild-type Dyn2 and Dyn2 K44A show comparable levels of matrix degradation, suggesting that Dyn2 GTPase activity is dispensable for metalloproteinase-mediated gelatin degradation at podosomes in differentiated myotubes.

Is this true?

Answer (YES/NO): NO